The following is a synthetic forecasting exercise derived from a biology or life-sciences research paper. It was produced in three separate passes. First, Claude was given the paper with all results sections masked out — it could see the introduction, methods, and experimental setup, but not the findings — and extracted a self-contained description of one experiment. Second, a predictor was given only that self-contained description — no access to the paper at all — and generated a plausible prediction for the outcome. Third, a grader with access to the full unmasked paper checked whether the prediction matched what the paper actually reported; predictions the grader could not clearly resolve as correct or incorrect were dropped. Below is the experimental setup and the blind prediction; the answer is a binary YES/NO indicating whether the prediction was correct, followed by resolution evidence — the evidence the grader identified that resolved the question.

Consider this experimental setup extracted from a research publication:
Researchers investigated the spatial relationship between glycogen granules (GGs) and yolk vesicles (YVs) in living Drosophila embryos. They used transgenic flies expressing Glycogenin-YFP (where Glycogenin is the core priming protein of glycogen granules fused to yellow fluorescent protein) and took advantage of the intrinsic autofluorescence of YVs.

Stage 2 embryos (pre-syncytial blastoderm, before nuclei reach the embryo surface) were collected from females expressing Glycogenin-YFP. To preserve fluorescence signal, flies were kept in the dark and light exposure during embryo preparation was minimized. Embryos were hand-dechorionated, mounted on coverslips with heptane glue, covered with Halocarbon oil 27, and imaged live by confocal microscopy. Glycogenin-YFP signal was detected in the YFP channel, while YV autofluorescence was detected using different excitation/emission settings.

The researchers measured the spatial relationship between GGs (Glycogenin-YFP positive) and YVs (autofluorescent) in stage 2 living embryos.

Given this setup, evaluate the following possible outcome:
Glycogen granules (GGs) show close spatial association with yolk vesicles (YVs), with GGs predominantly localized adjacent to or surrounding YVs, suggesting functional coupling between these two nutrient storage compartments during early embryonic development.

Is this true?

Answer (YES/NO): NO